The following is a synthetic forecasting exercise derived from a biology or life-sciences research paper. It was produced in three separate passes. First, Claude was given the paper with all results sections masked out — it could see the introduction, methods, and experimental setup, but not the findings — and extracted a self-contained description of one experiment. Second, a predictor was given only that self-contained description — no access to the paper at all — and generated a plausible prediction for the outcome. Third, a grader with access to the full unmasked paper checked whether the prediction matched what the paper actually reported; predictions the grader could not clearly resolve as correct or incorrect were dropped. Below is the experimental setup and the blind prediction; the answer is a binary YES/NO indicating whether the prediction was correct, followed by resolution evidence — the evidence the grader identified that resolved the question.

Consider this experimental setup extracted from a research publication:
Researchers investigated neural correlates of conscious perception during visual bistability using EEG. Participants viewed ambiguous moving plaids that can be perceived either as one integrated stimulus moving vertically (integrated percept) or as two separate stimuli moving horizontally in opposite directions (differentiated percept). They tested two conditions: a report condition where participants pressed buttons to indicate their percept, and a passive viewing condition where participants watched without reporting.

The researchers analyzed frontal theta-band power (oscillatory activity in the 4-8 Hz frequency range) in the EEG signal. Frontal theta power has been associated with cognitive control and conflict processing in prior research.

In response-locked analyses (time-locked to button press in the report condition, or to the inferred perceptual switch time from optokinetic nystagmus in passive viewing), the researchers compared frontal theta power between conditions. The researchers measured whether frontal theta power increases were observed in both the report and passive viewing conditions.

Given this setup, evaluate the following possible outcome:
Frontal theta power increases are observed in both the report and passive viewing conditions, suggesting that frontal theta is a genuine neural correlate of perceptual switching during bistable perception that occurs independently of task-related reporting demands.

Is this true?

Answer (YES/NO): NO